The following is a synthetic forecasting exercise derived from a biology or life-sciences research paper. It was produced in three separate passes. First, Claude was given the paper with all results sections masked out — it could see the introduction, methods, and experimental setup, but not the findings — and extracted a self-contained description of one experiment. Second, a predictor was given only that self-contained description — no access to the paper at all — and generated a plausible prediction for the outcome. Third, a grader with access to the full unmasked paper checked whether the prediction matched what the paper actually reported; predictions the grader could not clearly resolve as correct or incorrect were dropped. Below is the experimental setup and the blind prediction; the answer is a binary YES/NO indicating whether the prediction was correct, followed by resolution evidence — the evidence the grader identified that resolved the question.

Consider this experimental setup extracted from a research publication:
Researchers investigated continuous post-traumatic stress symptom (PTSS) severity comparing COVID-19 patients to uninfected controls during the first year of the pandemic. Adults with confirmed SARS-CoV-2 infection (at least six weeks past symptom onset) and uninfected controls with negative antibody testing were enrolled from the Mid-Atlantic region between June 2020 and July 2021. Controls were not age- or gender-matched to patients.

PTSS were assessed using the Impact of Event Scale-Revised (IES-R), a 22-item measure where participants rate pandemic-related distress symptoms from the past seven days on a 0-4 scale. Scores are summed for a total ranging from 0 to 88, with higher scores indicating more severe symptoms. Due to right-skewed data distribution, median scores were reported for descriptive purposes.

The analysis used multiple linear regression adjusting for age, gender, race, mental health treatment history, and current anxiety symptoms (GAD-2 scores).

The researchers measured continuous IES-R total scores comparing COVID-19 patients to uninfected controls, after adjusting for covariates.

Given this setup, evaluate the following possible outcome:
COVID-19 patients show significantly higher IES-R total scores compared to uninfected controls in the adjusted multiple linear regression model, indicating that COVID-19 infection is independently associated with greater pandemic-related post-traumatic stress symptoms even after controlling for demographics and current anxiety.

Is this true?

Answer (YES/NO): YES